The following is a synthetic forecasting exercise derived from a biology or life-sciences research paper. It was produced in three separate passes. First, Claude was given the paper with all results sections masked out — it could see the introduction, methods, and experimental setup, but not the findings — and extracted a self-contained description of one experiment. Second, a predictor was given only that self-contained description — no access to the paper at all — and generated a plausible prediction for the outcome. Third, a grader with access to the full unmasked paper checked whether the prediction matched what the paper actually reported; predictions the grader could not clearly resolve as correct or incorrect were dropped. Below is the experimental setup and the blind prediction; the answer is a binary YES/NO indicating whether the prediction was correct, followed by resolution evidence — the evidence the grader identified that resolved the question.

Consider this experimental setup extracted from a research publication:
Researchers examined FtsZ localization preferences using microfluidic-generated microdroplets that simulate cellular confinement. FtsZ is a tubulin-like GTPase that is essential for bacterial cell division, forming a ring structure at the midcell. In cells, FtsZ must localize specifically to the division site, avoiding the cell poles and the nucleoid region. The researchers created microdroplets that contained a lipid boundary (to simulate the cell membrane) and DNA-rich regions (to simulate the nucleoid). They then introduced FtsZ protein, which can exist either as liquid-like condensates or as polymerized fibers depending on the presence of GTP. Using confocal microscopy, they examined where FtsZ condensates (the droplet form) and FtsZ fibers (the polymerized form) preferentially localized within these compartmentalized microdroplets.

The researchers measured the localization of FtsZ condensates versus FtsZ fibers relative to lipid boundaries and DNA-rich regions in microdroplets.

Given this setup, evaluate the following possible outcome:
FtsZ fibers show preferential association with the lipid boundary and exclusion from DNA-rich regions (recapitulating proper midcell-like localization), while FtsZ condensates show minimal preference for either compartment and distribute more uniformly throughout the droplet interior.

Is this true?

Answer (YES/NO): NO